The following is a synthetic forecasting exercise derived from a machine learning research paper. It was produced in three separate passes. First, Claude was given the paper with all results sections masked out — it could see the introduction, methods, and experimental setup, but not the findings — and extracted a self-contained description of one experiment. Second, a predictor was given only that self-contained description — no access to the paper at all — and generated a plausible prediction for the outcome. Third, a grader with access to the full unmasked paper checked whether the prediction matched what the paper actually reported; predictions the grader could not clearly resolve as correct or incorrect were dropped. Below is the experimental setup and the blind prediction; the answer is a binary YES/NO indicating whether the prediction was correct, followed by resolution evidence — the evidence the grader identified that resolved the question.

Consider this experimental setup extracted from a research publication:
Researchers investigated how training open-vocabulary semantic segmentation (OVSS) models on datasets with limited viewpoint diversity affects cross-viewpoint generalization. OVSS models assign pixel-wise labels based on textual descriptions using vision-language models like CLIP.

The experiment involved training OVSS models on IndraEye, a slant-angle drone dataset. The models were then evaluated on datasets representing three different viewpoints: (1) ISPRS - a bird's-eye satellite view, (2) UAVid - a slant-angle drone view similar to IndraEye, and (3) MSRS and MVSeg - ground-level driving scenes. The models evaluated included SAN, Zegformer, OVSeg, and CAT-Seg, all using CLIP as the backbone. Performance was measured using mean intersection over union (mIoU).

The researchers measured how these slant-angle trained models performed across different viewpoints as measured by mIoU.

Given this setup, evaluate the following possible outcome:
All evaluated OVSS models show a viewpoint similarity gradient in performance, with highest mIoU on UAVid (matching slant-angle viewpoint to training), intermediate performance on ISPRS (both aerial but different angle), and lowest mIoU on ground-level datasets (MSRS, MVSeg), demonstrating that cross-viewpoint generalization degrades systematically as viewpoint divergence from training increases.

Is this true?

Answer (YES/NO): NO